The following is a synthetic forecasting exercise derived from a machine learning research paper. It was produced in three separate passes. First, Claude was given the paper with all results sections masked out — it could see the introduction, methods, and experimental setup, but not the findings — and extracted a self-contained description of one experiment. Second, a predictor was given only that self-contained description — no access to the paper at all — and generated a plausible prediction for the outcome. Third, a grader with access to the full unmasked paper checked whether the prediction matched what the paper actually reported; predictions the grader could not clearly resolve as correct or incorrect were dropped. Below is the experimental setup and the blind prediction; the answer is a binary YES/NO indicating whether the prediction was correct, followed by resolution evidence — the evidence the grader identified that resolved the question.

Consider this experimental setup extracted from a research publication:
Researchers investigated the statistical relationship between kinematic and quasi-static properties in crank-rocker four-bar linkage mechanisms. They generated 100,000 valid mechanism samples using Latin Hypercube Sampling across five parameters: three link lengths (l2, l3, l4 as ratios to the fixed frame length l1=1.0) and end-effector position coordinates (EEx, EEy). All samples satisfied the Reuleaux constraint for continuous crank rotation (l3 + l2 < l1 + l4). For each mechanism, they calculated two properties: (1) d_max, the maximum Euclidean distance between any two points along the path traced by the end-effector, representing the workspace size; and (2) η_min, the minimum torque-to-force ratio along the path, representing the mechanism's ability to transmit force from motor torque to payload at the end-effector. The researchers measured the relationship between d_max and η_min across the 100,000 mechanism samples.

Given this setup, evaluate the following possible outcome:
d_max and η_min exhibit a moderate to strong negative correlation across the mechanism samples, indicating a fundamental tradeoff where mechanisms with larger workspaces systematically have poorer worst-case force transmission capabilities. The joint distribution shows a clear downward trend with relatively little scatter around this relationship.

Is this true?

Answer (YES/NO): NO